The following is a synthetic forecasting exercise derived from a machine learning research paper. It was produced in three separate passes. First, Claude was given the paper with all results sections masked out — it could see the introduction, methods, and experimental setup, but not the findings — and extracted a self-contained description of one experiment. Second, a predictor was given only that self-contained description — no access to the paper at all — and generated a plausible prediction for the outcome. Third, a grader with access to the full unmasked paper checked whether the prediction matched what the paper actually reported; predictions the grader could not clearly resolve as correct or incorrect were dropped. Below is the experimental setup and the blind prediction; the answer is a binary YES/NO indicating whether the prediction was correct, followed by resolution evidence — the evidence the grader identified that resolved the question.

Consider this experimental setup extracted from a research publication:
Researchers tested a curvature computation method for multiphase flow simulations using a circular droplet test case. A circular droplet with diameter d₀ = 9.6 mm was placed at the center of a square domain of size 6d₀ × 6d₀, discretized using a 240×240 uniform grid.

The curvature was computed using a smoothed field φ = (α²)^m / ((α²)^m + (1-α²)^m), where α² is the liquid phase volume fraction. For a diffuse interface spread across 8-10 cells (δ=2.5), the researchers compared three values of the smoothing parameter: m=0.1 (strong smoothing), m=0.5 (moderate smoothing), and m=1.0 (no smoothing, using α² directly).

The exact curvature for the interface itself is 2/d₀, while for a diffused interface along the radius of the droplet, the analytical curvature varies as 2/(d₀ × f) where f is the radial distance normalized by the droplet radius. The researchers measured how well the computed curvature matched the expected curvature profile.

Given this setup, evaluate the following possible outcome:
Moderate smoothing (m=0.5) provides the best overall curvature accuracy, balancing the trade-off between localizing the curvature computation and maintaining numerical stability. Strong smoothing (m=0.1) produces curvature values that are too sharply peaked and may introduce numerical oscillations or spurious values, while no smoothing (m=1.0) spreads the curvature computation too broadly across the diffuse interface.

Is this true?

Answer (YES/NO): NO